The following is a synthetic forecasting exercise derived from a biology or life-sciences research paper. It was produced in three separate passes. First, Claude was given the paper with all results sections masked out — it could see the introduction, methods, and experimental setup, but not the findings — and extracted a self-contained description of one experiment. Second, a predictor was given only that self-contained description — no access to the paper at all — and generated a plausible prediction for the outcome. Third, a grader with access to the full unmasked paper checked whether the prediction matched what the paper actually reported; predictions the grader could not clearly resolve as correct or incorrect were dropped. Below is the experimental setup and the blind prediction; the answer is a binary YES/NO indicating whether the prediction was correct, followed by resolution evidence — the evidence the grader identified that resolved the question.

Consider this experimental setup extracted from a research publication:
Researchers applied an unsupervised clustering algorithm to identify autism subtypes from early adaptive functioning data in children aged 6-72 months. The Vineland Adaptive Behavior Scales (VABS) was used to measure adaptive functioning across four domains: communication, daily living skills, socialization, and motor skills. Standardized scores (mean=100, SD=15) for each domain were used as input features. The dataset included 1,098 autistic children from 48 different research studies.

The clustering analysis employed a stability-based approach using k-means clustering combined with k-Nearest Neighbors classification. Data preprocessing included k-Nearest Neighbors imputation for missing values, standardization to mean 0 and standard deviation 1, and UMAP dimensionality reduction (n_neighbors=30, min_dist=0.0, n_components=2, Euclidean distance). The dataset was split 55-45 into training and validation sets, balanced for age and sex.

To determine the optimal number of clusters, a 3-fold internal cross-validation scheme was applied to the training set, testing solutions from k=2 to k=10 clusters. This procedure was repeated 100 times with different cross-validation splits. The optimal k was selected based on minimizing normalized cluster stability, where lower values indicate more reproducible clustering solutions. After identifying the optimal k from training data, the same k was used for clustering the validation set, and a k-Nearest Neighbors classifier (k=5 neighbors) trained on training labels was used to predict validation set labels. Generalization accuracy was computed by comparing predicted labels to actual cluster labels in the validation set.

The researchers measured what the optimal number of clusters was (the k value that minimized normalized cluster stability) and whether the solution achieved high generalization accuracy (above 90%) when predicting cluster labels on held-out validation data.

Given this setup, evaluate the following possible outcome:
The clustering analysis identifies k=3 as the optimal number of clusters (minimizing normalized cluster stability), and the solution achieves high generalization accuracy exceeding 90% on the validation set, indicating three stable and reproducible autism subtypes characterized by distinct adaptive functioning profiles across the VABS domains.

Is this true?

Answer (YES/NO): YES